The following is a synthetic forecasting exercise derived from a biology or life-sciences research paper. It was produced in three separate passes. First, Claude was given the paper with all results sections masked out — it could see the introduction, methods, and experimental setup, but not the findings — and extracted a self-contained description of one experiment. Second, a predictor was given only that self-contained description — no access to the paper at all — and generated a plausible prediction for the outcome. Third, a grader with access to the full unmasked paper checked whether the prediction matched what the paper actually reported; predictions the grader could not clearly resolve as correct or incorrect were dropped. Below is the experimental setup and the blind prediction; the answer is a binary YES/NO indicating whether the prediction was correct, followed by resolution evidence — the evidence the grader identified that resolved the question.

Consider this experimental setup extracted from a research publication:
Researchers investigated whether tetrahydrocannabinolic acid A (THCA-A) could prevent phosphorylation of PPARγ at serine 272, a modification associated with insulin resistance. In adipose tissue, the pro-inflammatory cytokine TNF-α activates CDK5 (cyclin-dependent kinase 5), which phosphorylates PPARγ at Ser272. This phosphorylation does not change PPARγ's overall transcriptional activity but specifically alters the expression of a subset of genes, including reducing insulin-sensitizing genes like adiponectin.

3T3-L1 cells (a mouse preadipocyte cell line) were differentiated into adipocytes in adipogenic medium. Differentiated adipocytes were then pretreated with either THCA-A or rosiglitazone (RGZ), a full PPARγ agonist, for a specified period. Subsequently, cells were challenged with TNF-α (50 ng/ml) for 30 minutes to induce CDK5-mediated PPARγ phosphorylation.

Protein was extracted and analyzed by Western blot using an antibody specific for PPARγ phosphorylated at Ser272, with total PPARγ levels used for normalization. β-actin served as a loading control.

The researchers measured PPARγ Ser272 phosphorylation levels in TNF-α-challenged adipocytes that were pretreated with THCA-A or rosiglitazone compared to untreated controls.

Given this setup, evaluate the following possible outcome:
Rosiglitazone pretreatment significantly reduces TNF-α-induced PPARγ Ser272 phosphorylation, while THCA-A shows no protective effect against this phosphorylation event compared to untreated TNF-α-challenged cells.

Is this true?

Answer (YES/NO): NO